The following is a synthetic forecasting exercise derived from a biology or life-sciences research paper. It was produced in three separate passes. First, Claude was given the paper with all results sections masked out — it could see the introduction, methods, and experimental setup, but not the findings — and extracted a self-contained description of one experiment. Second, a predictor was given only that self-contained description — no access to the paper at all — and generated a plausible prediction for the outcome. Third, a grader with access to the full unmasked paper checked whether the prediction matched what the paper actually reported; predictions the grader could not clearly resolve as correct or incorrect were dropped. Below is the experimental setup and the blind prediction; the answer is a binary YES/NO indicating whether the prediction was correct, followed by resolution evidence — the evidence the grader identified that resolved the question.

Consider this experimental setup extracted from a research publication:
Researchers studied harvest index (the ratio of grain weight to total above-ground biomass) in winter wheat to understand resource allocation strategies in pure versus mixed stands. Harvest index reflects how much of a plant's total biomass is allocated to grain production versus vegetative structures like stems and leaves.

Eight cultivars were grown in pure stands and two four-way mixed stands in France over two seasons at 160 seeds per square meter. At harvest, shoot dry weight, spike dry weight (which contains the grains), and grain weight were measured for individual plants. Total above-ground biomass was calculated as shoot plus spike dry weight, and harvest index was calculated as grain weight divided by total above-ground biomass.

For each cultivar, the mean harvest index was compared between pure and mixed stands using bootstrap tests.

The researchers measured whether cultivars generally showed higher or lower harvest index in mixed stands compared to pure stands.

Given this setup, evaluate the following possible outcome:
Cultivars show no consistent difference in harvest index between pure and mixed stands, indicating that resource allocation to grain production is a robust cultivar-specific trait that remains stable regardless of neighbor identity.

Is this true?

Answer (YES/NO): NO